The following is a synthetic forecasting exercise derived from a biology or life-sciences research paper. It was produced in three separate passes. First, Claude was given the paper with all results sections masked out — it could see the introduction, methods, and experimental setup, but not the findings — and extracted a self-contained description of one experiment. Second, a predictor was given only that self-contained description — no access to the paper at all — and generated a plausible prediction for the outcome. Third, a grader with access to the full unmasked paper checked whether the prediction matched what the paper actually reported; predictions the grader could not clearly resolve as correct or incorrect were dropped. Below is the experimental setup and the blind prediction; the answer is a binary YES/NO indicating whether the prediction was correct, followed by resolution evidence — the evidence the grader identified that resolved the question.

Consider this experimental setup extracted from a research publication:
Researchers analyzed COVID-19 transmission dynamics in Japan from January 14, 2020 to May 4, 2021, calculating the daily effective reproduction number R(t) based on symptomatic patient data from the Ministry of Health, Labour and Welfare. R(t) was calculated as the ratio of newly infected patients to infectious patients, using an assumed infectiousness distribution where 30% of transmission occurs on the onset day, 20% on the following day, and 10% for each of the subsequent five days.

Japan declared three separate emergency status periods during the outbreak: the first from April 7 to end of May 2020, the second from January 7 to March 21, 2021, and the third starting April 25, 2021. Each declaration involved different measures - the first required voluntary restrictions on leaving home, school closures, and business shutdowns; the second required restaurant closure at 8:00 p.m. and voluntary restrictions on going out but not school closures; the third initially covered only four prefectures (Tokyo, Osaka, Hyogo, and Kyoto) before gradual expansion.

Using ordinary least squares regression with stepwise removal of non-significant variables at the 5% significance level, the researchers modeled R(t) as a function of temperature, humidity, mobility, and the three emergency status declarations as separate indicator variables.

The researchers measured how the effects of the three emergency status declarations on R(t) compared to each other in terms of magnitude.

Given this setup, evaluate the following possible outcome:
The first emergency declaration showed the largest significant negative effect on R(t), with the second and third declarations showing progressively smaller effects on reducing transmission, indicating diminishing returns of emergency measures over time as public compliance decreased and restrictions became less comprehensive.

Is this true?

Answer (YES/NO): NO